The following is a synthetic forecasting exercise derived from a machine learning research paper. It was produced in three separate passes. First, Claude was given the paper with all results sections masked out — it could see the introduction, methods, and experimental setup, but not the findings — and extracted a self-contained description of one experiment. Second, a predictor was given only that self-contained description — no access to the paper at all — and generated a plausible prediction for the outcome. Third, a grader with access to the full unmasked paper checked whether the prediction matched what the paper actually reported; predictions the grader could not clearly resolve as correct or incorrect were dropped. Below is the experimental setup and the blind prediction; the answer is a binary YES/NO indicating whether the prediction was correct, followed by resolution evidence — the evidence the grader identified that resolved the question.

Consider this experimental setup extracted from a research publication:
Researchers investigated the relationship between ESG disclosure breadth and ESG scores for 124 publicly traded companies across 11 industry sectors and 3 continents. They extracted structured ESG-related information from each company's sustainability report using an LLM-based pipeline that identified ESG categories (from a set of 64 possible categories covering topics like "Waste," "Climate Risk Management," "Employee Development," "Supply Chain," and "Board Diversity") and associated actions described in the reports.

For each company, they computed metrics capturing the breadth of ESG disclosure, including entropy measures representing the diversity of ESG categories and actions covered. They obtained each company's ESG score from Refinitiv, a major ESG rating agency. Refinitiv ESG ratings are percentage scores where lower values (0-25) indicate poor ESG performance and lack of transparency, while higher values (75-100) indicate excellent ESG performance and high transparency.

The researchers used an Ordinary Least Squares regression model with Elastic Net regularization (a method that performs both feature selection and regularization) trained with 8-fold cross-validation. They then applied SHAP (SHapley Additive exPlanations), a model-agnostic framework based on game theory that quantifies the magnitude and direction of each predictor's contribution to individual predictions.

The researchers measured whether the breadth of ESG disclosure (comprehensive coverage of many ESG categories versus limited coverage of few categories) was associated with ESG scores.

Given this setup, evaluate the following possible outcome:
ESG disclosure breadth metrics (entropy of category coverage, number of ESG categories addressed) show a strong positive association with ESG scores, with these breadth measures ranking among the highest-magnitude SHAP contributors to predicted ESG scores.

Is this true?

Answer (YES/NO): YES